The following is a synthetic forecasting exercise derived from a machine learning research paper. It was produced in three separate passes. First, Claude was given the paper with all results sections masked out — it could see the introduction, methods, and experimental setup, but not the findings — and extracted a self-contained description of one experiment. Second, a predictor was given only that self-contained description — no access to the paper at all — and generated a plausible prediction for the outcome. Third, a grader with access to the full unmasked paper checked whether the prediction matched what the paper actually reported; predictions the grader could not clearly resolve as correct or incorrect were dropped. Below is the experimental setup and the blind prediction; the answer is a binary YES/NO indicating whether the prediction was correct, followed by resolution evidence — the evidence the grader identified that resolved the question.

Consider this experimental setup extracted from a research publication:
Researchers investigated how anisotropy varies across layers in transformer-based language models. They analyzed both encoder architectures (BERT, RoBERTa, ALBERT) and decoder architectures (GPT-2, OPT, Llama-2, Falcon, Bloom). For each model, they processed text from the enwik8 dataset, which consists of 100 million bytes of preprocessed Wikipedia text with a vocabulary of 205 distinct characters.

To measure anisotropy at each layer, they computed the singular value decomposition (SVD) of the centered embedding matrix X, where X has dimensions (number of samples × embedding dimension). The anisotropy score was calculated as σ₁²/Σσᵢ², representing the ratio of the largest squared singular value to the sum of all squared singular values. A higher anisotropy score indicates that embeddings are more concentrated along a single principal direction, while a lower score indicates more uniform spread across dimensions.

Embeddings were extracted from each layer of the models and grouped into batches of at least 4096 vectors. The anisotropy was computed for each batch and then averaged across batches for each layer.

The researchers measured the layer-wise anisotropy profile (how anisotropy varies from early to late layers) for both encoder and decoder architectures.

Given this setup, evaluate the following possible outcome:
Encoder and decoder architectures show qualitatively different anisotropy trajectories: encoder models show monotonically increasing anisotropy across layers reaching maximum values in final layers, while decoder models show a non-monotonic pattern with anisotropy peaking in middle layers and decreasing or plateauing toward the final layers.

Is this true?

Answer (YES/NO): NO